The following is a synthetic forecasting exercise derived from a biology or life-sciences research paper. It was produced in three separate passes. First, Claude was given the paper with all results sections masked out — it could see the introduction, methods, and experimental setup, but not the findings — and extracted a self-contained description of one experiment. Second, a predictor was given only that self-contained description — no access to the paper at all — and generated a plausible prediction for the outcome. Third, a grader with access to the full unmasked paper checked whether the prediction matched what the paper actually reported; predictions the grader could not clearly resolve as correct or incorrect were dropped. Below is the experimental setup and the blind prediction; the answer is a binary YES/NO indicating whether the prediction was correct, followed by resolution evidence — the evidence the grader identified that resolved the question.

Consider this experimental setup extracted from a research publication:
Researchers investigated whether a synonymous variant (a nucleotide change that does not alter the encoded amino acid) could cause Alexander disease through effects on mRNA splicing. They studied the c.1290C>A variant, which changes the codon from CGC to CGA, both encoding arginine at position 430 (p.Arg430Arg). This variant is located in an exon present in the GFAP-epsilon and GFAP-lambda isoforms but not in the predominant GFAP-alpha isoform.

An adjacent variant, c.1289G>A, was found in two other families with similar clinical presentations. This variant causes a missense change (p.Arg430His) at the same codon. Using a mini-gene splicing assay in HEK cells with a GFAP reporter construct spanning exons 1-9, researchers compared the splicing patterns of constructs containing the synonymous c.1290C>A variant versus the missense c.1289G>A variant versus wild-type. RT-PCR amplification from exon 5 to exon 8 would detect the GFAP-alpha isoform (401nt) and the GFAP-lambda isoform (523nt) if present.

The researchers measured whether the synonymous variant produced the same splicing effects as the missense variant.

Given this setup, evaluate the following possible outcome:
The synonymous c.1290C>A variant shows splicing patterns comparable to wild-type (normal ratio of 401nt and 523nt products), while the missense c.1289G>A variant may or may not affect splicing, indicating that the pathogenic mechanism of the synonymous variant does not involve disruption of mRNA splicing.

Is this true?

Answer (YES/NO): NO